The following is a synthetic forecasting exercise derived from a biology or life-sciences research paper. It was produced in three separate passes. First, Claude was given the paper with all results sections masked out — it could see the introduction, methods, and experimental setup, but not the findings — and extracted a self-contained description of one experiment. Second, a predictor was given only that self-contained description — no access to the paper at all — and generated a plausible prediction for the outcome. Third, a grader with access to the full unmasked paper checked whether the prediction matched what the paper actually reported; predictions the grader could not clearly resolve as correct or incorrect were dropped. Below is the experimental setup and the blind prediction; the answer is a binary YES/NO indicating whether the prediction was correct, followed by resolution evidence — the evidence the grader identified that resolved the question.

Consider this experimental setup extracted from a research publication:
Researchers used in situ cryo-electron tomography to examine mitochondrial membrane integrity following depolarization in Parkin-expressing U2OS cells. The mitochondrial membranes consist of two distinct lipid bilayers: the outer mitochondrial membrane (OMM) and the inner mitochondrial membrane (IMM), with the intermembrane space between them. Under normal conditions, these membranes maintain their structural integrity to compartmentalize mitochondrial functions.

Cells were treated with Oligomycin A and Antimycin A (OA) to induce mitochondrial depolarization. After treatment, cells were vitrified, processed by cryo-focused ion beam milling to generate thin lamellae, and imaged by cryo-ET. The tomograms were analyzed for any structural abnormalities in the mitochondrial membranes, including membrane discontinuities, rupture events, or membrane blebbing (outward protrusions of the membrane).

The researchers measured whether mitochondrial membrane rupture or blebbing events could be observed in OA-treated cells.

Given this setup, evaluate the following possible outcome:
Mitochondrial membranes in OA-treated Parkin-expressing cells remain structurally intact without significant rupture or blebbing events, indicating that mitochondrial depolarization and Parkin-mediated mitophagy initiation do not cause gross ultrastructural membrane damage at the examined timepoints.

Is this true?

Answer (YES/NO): NO